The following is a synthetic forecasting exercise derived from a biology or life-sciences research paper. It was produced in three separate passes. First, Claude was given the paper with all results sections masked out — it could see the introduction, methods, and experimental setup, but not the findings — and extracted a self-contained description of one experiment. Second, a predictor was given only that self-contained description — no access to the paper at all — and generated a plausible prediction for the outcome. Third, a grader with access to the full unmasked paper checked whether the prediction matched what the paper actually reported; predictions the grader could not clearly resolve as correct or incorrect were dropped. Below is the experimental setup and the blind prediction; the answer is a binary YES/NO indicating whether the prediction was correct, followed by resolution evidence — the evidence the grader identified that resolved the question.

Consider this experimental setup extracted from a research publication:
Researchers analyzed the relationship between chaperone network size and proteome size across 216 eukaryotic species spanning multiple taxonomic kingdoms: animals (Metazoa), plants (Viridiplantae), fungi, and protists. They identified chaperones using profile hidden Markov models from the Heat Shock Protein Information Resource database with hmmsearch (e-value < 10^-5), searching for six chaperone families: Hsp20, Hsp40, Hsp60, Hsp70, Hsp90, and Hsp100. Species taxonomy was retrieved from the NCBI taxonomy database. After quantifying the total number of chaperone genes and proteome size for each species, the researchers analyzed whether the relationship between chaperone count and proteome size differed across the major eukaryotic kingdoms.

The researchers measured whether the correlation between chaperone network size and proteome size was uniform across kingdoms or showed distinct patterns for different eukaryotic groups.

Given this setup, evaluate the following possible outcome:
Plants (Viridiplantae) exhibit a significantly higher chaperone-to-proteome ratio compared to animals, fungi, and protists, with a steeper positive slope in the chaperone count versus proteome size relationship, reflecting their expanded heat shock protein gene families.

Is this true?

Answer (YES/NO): NO